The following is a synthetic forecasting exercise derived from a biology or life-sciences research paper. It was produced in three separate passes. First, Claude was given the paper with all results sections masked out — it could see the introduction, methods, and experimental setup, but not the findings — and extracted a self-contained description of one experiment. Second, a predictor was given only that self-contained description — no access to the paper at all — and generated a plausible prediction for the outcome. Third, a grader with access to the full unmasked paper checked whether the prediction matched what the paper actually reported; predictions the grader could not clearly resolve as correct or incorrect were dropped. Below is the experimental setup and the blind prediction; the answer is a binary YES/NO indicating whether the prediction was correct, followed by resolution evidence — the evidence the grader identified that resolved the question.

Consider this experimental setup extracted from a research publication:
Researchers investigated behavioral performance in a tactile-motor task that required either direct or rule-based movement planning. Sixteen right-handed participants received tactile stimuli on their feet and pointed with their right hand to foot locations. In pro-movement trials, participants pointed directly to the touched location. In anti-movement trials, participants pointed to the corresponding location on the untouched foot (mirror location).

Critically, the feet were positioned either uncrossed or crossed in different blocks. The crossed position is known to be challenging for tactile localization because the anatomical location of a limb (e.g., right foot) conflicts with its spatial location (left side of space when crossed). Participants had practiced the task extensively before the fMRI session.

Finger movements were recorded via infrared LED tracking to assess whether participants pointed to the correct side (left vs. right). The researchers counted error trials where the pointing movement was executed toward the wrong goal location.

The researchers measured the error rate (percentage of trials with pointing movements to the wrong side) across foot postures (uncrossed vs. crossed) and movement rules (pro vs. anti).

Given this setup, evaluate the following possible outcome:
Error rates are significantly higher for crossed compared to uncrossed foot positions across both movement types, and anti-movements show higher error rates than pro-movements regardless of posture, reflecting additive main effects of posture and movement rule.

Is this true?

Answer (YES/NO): NO